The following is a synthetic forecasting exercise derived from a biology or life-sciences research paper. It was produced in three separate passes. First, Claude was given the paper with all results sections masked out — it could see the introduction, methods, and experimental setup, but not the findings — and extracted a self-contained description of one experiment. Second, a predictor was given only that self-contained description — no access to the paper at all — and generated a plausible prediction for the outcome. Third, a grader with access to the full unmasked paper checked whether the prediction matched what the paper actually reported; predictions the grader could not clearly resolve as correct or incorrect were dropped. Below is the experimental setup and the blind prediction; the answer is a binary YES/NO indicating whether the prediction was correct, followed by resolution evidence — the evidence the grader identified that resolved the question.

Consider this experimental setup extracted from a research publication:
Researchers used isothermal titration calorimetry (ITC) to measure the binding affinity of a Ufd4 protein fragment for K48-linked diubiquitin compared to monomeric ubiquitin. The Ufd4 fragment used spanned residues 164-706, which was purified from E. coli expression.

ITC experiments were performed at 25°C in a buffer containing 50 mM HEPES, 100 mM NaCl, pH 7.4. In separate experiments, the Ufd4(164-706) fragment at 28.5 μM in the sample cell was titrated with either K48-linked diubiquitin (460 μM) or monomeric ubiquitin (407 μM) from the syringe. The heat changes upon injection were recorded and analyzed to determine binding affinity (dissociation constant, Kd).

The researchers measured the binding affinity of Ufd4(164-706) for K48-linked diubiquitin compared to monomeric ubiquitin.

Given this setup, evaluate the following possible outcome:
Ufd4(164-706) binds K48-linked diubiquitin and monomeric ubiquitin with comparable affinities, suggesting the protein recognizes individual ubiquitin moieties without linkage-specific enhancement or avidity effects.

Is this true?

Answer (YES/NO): NO